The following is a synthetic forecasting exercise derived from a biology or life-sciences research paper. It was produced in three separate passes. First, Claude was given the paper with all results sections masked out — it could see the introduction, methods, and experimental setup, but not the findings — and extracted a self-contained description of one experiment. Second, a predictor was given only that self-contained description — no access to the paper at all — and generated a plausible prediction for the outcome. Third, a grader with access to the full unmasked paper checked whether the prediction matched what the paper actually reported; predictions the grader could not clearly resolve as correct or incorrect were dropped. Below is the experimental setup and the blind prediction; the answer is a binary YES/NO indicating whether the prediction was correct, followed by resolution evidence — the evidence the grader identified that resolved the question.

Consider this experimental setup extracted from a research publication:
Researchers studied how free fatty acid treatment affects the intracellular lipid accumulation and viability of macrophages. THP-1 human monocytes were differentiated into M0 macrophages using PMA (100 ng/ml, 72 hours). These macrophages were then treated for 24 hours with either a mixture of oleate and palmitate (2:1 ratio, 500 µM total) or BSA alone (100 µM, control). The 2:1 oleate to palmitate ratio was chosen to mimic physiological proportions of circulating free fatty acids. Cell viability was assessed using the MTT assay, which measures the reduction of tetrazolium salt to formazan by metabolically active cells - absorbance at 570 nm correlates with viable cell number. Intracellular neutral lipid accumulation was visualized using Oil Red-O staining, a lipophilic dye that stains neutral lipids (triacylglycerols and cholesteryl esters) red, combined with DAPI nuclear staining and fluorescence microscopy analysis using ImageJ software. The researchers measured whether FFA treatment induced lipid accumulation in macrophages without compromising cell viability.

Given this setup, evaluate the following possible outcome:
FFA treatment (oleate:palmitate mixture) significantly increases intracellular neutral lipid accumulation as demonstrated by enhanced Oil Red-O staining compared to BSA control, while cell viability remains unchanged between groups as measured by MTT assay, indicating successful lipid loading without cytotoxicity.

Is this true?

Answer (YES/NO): YES